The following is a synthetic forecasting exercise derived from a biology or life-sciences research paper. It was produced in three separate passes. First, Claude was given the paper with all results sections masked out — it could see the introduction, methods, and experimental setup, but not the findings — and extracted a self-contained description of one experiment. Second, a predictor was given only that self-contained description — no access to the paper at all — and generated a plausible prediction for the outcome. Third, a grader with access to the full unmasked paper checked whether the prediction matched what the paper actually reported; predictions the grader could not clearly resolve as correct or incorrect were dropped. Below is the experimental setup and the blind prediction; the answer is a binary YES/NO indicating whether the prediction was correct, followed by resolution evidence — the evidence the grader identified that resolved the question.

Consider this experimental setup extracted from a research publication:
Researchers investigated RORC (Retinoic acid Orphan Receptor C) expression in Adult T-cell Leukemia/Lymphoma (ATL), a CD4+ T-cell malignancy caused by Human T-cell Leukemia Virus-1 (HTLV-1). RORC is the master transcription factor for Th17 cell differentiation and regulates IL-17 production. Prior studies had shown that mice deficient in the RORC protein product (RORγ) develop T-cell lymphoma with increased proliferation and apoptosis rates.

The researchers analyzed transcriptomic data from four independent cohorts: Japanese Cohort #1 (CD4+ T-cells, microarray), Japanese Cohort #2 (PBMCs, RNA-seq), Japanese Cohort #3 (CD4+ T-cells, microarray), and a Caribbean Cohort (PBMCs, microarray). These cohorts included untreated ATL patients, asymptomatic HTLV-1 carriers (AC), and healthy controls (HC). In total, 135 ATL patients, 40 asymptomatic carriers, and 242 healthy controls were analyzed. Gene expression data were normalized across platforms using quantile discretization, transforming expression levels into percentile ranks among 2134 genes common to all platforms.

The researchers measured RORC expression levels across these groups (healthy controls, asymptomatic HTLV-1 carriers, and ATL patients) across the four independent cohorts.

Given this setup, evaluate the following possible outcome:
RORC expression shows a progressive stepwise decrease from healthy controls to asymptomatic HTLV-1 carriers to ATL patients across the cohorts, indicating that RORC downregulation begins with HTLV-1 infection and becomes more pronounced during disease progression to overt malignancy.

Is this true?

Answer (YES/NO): YES